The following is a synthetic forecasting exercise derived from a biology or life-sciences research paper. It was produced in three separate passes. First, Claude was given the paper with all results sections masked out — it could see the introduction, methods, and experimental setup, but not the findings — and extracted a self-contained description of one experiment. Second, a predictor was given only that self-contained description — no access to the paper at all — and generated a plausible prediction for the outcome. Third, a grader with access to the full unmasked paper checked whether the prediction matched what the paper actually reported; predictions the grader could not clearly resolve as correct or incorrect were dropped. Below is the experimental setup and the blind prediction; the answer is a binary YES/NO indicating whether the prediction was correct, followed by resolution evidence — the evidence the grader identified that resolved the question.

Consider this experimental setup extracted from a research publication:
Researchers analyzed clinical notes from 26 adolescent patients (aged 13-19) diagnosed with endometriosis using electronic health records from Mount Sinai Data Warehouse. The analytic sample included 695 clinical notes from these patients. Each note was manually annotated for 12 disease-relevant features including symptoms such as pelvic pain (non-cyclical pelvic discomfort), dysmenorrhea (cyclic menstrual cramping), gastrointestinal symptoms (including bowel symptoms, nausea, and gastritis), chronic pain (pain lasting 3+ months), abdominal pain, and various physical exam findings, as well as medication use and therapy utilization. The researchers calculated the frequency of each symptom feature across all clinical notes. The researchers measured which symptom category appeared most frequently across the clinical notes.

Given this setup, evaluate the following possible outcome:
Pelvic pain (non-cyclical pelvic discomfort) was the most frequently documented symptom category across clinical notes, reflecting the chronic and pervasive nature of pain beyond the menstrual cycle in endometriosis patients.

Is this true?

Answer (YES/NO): NO